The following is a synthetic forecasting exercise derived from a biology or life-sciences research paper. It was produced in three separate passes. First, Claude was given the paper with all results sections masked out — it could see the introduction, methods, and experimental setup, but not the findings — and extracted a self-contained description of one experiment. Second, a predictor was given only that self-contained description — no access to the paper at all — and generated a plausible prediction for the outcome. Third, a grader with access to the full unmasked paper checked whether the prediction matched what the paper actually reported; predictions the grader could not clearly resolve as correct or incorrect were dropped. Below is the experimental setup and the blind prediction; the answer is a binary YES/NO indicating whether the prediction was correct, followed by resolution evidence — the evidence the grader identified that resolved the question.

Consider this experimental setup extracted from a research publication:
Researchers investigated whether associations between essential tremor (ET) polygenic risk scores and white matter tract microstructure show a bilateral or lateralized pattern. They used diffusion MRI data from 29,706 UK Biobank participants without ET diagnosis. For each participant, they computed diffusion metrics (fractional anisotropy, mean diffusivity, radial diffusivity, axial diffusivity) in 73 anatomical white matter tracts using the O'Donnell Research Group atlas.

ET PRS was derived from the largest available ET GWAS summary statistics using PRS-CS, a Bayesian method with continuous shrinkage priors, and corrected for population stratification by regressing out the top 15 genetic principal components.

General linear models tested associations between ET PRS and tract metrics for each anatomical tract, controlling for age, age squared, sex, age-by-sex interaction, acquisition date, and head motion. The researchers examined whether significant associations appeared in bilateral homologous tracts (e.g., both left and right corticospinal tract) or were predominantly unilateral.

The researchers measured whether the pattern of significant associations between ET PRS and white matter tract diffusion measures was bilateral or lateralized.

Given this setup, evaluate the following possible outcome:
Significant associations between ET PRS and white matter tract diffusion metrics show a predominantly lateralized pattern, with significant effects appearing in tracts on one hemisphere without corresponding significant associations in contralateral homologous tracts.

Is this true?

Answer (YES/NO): NO